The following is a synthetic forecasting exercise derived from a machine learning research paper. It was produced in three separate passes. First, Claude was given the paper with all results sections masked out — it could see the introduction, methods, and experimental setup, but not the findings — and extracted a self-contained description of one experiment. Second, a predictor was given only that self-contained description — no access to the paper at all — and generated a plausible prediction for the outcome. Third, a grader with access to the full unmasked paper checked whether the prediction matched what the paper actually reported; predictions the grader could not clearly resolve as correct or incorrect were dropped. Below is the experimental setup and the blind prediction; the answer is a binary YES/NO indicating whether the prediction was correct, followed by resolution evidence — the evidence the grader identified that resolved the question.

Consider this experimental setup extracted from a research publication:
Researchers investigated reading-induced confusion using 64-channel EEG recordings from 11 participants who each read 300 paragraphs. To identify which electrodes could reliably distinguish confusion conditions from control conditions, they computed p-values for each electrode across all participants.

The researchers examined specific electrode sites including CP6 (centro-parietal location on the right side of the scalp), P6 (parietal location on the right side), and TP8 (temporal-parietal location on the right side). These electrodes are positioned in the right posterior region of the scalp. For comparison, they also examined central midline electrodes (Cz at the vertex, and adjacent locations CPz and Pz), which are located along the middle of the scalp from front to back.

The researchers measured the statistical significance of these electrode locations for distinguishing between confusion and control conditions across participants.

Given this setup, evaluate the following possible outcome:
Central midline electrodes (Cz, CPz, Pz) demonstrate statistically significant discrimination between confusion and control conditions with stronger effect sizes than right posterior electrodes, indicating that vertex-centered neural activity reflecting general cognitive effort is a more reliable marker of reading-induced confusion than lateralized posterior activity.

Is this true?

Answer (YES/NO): NO